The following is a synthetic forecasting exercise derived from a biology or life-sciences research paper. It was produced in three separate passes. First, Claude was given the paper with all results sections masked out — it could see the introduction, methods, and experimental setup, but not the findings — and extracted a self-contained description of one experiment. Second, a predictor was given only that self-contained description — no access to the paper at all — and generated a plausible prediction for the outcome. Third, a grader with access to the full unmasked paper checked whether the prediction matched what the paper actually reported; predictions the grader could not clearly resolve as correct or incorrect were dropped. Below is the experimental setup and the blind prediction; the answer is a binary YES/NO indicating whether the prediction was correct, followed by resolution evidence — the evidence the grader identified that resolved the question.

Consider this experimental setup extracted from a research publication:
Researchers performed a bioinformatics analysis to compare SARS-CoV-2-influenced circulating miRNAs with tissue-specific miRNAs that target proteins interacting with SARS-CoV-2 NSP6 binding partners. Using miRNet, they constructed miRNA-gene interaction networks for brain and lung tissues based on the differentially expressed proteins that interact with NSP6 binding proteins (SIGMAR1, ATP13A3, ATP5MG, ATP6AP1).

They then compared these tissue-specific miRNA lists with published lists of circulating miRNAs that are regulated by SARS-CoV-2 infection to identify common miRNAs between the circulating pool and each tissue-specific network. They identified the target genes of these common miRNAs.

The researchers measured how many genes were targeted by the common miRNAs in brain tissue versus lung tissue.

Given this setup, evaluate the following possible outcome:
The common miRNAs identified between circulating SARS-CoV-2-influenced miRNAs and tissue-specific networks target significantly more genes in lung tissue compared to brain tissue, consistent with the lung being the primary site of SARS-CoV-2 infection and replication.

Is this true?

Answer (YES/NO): NO